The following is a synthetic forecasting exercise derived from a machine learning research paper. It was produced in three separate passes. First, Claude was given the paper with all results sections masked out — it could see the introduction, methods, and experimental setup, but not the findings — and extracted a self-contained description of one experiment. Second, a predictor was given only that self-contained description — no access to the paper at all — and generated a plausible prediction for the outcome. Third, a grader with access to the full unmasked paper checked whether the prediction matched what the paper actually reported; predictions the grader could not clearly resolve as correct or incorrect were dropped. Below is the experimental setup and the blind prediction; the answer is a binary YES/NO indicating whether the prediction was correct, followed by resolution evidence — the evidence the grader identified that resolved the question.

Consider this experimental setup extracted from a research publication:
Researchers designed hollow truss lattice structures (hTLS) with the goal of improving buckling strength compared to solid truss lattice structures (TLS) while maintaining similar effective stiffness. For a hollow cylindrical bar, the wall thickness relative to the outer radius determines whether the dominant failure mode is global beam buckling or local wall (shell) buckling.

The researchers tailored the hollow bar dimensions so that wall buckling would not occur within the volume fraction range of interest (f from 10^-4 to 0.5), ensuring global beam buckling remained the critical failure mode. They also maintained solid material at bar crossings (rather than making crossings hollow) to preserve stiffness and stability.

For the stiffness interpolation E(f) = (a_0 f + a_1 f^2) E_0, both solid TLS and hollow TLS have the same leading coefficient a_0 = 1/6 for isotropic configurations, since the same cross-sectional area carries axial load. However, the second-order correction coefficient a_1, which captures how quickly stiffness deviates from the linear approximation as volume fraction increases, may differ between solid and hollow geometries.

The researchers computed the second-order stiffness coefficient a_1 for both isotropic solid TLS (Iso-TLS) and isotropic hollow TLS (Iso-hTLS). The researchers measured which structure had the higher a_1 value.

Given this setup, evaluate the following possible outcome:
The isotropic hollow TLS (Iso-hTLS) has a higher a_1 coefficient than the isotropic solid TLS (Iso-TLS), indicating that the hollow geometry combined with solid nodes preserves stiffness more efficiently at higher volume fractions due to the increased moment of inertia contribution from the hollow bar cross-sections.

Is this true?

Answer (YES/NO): YES